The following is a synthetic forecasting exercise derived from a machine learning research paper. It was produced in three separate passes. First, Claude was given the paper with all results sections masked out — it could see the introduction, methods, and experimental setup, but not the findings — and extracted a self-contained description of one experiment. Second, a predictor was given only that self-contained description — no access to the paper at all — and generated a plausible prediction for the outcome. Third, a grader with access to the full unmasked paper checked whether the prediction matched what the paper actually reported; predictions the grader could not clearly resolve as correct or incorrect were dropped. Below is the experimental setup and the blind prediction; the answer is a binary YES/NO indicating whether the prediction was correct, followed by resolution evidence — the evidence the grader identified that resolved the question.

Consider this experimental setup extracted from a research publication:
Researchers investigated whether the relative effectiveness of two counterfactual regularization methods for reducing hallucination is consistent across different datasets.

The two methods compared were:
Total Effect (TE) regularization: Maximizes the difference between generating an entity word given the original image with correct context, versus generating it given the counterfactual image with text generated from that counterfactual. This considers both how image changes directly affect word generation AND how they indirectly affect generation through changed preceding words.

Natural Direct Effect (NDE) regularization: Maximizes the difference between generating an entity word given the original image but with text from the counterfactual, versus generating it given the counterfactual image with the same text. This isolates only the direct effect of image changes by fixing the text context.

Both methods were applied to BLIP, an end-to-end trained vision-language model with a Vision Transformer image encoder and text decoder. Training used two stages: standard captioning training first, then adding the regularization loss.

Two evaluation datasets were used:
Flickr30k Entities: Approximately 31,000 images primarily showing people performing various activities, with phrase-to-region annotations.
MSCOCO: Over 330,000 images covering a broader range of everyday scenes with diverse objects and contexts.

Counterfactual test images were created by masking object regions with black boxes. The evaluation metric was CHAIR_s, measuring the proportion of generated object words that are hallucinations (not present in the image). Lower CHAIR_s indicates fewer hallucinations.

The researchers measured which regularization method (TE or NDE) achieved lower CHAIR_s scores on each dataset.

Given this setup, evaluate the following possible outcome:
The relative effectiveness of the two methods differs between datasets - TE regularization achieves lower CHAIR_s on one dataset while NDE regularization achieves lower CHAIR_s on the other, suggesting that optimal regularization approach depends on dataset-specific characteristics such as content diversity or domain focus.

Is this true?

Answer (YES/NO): NO